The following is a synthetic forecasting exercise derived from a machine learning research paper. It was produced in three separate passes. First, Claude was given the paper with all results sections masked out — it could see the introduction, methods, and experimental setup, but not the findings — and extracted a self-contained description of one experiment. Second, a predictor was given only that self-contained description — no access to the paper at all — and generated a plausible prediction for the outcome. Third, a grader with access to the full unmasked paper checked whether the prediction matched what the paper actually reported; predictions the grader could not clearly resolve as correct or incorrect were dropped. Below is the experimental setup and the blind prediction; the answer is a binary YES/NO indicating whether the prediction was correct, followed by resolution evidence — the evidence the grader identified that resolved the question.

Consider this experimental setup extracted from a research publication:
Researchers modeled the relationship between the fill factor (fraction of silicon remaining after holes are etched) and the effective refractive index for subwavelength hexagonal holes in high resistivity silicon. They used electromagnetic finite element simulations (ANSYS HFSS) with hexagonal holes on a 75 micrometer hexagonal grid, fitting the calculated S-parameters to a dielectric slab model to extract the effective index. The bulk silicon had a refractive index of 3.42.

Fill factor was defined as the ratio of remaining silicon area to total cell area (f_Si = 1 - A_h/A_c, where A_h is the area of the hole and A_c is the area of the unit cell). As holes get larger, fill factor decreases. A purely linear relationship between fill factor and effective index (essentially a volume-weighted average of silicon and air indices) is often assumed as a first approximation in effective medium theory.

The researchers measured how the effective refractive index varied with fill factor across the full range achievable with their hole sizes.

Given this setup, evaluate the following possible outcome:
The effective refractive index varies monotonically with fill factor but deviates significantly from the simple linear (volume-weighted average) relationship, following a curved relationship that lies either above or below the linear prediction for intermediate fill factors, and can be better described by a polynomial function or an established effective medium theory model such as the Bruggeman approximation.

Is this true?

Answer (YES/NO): NO